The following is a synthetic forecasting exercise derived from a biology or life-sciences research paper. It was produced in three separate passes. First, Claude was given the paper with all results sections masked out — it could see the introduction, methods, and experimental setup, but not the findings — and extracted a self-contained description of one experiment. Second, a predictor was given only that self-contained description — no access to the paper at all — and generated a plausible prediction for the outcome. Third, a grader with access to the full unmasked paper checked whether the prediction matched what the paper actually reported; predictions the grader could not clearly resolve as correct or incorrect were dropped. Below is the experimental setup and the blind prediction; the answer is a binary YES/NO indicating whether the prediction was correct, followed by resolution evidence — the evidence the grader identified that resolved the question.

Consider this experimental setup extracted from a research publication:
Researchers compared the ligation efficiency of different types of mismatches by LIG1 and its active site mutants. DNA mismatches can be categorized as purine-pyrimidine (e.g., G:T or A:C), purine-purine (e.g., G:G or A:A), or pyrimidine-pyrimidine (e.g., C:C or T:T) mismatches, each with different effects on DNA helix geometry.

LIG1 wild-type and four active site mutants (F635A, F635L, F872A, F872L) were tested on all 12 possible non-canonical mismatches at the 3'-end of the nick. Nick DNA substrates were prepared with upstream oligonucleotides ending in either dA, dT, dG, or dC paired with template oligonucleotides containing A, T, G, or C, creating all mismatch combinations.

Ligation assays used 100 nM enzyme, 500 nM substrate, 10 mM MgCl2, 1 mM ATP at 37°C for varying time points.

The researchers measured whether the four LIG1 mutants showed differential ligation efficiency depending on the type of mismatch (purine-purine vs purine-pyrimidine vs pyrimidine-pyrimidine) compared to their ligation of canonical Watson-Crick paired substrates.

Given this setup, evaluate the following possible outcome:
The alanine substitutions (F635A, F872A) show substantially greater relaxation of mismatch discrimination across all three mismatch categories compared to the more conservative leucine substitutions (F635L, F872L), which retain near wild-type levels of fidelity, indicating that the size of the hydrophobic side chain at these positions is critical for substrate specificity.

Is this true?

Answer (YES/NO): NO